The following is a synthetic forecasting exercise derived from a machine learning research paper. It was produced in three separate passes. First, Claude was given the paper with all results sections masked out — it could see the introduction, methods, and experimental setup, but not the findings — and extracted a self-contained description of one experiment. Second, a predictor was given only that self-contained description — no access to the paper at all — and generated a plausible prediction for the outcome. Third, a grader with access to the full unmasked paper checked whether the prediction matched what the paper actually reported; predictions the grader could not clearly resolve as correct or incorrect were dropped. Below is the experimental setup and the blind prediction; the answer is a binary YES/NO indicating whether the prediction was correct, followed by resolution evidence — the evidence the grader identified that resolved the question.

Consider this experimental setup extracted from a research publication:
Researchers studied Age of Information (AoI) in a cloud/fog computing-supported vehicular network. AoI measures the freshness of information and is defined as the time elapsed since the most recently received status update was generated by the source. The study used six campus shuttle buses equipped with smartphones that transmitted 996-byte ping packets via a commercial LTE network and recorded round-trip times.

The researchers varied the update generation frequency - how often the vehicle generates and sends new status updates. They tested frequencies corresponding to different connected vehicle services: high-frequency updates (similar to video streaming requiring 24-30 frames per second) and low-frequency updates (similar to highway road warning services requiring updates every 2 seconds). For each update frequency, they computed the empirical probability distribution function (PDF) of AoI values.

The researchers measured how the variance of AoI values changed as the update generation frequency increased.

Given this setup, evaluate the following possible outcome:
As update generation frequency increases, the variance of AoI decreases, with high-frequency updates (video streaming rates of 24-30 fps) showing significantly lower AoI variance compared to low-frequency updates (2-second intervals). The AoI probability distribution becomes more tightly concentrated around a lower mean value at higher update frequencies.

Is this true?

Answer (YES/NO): NO